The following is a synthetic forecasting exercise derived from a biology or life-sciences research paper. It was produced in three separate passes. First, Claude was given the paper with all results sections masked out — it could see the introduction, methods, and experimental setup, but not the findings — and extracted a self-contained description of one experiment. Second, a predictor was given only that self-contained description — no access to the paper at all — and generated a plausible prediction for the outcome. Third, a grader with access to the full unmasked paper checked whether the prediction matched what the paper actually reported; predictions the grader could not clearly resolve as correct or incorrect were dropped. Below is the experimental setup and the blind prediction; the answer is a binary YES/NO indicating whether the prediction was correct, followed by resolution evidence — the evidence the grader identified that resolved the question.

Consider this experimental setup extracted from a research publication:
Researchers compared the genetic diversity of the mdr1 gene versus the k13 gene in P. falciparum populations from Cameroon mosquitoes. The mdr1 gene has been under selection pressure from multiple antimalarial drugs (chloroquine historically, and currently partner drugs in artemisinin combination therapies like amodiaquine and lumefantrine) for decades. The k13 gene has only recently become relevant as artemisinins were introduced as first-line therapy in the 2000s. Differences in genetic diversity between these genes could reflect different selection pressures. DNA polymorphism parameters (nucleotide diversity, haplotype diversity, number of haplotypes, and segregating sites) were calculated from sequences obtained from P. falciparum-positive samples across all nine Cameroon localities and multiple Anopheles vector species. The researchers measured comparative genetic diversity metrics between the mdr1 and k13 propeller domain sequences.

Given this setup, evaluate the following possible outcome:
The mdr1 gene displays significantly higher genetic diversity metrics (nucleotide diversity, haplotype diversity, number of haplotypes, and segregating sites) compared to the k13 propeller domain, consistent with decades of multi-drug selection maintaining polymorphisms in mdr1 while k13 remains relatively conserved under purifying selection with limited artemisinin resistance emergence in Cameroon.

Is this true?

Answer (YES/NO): YES